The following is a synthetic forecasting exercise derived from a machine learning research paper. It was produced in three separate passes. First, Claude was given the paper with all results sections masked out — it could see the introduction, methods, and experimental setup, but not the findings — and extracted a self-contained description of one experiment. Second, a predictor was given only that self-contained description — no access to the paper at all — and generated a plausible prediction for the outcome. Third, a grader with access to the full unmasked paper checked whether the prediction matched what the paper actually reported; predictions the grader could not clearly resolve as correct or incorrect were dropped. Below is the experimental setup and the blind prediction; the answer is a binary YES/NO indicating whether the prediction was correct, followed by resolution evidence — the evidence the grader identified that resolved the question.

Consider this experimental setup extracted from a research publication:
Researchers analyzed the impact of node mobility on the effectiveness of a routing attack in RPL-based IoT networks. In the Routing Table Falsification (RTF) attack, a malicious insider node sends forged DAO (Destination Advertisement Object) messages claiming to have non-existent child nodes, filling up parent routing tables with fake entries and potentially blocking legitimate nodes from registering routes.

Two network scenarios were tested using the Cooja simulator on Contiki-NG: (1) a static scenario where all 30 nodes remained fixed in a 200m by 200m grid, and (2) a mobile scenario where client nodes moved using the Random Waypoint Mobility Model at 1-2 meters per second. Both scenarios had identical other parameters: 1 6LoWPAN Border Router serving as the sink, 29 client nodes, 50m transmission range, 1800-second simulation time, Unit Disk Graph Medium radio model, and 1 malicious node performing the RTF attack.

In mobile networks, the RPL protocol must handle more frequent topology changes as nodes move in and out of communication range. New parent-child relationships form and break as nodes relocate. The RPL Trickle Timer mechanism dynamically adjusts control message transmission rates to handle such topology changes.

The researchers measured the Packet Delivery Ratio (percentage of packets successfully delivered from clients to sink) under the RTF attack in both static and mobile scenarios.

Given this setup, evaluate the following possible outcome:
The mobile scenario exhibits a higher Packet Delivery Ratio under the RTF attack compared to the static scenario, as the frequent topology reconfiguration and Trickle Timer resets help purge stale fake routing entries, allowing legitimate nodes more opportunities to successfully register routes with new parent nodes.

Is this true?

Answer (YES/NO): NO